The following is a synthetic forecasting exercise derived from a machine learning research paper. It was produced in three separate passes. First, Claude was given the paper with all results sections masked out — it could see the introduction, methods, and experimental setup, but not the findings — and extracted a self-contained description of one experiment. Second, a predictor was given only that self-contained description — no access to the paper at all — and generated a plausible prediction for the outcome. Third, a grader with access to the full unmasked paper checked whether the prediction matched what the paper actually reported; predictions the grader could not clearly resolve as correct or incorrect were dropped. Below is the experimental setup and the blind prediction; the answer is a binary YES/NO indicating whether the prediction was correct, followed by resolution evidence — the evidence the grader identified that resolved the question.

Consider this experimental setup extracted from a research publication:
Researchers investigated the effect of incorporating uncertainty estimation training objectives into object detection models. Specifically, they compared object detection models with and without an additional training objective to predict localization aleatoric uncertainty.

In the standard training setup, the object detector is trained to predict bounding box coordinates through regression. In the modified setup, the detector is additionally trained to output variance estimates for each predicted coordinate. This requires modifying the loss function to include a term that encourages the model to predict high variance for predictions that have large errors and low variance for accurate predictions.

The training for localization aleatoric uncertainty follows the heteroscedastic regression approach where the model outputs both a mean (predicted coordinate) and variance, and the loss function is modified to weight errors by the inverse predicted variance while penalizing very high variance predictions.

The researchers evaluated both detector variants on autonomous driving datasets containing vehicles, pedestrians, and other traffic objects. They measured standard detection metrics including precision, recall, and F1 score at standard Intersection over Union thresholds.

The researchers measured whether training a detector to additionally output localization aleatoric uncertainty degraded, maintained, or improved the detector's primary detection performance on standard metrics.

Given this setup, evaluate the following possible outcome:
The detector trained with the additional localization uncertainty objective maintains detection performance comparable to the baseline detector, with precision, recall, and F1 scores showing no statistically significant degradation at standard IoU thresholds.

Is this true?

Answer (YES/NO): NO